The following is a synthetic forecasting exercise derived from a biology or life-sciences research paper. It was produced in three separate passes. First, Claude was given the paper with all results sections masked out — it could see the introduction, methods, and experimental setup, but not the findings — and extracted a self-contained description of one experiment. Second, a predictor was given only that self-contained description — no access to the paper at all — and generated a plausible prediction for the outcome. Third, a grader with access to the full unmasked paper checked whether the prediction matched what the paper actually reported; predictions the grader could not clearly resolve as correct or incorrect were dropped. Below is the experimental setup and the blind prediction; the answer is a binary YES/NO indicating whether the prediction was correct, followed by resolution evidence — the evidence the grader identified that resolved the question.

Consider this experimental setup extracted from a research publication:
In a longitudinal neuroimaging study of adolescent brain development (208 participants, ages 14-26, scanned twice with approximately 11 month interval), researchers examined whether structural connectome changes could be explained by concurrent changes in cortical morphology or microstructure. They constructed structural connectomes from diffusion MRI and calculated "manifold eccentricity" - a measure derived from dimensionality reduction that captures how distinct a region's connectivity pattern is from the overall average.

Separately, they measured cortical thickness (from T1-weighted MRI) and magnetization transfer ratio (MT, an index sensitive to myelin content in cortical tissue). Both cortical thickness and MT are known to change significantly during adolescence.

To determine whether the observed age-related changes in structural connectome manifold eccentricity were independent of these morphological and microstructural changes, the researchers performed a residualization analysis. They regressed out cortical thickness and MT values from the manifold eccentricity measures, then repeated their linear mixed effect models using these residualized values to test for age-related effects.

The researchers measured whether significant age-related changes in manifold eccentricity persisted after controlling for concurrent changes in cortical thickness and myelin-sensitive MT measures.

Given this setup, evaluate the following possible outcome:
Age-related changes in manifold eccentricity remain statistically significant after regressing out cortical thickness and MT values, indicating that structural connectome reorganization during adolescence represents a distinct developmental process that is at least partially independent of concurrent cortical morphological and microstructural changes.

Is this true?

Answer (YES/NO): YES